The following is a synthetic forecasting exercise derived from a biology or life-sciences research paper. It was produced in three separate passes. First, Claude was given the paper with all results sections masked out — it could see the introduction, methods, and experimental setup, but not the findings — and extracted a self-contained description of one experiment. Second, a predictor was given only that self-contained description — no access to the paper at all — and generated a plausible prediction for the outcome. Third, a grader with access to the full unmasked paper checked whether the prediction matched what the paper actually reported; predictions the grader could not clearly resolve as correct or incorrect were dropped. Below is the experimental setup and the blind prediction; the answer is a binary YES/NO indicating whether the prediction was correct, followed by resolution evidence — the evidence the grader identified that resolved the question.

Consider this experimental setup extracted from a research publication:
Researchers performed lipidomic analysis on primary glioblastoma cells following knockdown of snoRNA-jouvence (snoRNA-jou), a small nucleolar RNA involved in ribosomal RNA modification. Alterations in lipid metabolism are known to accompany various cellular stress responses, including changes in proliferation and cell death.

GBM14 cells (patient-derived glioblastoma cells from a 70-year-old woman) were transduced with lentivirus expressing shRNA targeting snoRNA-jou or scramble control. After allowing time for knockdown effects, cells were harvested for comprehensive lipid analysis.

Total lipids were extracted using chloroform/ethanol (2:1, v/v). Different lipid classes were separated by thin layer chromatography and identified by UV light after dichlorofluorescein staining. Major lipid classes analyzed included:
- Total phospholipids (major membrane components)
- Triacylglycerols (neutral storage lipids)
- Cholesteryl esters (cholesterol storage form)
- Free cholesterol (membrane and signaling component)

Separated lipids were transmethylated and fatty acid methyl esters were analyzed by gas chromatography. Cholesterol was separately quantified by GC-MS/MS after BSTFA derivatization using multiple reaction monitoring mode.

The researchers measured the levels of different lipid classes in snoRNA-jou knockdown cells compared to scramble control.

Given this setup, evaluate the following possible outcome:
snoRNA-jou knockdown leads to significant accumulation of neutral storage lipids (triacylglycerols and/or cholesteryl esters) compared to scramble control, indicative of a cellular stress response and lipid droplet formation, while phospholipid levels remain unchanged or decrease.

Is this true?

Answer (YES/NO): NO